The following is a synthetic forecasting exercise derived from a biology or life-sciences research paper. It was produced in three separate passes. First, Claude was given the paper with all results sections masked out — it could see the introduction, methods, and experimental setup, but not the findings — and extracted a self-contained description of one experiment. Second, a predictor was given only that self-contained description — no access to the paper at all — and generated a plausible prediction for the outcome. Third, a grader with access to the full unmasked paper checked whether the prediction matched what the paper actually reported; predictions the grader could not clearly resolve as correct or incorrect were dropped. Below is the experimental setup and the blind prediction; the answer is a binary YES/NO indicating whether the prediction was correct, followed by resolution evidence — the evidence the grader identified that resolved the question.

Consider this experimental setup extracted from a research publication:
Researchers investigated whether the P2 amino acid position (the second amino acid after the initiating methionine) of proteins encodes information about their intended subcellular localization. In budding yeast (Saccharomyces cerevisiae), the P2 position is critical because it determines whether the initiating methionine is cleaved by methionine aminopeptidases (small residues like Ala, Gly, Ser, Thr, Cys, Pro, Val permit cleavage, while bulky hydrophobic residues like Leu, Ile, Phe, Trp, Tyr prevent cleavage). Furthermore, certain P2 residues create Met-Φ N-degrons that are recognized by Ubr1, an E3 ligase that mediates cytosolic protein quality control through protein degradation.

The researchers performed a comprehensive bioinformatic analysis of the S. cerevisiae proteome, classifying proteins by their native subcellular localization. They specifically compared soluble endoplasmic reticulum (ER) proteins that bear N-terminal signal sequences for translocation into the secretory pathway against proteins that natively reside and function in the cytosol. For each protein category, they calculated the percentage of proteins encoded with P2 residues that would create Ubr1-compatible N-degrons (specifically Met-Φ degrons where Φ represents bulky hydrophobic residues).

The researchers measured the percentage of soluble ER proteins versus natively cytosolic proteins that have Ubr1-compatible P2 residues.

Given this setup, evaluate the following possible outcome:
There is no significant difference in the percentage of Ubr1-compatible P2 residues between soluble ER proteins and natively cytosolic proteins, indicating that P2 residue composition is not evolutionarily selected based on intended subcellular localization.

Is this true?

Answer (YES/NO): NO